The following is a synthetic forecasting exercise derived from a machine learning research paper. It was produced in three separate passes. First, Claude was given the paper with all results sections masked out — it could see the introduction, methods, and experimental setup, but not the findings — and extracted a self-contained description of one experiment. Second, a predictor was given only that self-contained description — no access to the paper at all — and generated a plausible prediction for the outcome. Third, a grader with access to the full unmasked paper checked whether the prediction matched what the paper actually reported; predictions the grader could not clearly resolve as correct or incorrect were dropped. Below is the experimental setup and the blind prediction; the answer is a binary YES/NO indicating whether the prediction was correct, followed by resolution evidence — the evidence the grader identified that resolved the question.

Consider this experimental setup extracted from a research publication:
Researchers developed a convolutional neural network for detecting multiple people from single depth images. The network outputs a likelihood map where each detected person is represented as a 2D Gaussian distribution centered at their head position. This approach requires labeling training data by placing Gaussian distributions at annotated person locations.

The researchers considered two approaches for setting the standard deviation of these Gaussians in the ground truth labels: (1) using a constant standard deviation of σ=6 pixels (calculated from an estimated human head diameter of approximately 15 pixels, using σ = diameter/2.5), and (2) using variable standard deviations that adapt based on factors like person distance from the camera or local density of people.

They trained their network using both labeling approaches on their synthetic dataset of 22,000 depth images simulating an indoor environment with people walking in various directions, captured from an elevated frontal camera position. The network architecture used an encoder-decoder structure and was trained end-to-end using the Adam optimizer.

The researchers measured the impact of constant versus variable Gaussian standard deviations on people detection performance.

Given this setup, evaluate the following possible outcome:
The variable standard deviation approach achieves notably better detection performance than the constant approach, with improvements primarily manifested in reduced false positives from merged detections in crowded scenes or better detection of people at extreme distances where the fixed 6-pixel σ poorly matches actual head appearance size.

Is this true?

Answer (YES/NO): NO